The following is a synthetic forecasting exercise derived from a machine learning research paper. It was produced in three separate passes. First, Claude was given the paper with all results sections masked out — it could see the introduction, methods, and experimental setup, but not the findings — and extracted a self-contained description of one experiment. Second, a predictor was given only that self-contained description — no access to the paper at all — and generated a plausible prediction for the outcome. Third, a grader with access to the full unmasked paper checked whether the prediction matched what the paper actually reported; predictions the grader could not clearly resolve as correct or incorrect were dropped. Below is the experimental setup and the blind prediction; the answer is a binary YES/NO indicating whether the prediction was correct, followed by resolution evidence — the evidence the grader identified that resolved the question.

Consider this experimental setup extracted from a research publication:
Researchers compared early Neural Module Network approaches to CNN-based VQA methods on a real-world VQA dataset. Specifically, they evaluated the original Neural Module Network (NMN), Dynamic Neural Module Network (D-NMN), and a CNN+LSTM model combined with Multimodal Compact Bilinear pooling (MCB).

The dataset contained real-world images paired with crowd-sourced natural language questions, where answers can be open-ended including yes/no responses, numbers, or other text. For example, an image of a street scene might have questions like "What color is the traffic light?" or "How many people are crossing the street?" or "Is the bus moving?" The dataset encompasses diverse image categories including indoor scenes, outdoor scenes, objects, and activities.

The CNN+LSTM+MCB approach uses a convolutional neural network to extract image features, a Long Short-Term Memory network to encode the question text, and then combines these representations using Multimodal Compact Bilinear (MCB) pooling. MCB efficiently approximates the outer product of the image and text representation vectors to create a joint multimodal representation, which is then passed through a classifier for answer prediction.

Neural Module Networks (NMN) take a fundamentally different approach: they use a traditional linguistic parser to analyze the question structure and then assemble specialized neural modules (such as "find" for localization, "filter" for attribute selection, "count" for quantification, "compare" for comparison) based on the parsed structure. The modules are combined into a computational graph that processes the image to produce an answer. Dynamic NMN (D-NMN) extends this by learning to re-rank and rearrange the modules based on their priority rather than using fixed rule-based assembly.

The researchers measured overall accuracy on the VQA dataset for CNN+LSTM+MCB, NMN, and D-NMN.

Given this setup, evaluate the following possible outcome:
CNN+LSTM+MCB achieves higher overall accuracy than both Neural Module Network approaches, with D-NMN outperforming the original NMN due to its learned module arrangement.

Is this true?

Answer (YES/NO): YES